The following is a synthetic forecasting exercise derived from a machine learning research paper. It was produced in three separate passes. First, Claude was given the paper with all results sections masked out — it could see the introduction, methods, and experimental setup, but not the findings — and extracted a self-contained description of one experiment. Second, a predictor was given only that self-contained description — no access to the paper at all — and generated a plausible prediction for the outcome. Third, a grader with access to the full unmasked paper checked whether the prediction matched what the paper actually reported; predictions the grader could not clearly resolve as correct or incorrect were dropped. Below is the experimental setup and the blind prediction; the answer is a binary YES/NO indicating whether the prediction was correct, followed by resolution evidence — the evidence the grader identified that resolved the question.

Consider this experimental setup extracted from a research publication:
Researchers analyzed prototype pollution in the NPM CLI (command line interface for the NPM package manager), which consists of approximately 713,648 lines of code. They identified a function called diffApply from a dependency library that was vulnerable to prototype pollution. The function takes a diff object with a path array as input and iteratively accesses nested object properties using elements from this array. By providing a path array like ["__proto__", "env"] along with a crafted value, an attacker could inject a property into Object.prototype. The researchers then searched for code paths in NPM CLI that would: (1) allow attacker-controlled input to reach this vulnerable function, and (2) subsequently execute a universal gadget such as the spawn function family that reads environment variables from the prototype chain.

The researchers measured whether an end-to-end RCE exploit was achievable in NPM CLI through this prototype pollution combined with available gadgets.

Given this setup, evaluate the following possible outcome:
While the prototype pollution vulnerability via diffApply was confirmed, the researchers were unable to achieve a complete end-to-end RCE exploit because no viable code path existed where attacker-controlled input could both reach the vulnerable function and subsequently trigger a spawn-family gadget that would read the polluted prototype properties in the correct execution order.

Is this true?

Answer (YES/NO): NO